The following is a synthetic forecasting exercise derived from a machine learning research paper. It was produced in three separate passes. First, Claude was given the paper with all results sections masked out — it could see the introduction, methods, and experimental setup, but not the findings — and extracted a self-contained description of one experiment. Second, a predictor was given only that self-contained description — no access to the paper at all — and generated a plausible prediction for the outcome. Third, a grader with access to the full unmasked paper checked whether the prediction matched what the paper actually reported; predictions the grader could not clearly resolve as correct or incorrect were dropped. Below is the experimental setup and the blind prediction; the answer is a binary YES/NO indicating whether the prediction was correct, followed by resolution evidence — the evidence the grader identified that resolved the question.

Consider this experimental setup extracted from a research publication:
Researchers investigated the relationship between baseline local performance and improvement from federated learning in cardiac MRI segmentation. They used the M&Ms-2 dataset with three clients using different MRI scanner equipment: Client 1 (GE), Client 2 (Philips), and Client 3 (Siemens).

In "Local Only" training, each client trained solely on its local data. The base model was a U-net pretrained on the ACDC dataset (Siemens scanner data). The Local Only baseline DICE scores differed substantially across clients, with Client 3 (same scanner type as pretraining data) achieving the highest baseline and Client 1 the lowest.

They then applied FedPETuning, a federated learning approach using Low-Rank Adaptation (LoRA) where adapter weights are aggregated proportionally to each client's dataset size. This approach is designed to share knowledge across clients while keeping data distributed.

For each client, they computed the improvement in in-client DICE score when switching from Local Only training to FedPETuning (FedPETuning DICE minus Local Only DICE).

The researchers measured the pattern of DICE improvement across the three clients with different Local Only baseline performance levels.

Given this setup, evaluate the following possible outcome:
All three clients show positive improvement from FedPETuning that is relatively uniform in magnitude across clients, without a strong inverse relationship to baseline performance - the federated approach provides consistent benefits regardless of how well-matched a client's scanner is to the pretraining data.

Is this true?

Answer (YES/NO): NO